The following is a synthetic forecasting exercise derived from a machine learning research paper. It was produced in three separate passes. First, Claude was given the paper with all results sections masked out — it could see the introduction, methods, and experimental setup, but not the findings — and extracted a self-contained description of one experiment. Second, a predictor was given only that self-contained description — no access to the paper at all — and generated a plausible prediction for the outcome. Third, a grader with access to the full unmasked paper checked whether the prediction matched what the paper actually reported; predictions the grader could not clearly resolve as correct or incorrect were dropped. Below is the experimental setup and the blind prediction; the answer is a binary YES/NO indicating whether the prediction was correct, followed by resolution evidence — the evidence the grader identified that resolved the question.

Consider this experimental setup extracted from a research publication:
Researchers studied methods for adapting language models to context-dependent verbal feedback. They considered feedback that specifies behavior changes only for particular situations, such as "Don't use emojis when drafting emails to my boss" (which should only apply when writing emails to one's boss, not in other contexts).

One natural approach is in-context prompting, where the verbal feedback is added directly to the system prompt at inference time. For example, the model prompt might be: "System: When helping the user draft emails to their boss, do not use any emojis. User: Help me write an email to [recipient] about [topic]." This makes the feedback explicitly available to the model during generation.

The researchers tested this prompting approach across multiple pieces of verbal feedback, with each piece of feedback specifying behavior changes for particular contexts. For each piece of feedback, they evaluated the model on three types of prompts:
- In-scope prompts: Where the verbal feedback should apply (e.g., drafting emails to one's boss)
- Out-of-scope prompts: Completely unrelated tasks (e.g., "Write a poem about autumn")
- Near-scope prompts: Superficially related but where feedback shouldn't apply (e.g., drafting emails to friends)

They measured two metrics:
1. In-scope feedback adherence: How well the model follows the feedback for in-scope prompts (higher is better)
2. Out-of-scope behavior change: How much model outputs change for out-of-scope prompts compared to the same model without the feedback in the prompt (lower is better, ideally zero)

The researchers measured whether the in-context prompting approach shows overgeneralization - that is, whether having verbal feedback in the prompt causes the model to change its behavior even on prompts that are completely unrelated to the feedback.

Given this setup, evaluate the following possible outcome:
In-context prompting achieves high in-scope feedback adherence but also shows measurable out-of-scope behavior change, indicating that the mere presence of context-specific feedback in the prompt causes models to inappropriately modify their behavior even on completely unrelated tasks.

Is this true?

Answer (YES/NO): YES